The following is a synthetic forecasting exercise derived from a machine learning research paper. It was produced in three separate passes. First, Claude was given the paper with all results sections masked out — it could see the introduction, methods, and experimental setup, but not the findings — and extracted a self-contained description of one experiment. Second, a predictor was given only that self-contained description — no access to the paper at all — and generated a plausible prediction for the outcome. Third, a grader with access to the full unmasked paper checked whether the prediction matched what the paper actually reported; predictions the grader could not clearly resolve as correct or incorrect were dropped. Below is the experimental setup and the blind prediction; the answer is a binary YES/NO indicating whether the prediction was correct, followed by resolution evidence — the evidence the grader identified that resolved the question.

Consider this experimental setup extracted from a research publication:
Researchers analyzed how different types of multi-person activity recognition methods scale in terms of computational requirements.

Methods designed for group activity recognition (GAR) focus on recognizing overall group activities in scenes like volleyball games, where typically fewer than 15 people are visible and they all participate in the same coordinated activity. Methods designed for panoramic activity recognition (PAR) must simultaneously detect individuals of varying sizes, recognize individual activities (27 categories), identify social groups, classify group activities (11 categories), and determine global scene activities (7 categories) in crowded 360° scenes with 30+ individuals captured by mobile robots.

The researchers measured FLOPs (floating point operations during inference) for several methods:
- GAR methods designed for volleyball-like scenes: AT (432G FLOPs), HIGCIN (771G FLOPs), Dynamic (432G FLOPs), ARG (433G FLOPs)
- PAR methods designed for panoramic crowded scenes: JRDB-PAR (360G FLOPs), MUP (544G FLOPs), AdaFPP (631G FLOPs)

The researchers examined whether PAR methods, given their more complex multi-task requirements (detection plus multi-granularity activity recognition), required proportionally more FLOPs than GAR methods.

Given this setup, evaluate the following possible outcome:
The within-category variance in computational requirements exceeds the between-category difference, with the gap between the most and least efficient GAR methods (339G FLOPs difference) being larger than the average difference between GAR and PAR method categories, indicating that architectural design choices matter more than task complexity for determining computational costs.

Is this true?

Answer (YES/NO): YES